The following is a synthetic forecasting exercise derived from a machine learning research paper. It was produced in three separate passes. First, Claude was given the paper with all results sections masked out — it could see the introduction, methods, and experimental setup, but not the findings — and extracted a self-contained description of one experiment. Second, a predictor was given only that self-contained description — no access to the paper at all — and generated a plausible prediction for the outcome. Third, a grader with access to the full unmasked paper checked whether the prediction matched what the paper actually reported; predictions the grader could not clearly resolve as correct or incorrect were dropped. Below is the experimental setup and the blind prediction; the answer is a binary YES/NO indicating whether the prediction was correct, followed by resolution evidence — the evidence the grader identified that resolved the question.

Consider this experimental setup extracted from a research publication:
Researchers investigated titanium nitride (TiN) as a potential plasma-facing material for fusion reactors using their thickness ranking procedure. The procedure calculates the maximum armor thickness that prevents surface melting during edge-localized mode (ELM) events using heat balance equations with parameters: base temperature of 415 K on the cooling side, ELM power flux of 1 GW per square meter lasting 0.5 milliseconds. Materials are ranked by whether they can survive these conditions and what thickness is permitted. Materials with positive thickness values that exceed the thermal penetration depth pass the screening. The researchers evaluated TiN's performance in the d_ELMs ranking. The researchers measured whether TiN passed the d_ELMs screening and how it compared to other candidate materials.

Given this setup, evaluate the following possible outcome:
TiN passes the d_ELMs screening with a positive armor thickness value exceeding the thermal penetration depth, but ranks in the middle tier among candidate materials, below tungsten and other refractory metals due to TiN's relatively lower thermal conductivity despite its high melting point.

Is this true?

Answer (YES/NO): NO